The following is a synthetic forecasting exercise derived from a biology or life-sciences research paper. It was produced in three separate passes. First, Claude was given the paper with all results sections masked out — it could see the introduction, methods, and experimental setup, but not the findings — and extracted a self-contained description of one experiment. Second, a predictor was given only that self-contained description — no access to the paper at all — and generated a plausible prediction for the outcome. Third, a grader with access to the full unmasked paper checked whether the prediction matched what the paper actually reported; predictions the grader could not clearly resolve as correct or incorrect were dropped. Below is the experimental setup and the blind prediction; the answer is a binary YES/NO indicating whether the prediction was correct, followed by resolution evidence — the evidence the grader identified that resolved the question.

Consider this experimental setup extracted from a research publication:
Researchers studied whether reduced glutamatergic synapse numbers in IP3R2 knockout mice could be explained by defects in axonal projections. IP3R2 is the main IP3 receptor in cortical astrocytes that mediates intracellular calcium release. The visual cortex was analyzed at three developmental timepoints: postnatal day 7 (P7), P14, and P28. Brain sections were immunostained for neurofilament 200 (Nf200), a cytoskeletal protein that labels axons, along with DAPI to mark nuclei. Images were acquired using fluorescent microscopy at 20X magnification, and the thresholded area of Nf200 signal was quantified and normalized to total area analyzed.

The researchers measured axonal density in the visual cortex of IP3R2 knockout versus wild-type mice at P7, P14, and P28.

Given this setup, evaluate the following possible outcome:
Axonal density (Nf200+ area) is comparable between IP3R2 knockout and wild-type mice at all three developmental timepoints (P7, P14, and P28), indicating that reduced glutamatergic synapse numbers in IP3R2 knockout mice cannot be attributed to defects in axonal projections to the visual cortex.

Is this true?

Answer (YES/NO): YES